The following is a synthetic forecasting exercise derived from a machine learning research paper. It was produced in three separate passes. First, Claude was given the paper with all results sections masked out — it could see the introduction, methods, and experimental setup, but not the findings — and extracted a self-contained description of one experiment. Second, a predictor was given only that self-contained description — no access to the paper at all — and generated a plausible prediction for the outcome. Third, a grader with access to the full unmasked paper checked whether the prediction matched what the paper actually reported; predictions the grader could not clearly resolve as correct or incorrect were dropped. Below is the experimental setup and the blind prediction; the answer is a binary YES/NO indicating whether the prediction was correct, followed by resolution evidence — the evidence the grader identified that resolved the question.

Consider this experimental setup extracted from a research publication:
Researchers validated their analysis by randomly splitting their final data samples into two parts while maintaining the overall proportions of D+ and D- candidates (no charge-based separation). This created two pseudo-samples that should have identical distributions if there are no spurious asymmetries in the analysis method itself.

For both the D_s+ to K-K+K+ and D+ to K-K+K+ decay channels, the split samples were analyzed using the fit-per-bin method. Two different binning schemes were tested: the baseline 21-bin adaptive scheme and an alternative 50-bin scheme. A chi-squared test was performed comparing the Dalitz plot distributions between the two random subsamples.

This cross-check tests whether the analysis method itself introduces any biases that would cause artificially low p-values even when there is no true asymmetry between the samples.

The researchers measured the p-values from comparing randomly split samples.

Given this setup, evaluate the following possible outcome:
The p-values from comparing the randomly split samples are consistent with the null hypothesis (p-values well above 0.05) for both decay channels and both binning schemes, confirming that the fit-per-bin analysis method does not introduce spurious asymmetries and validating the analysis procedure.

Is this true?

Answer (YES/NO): YES